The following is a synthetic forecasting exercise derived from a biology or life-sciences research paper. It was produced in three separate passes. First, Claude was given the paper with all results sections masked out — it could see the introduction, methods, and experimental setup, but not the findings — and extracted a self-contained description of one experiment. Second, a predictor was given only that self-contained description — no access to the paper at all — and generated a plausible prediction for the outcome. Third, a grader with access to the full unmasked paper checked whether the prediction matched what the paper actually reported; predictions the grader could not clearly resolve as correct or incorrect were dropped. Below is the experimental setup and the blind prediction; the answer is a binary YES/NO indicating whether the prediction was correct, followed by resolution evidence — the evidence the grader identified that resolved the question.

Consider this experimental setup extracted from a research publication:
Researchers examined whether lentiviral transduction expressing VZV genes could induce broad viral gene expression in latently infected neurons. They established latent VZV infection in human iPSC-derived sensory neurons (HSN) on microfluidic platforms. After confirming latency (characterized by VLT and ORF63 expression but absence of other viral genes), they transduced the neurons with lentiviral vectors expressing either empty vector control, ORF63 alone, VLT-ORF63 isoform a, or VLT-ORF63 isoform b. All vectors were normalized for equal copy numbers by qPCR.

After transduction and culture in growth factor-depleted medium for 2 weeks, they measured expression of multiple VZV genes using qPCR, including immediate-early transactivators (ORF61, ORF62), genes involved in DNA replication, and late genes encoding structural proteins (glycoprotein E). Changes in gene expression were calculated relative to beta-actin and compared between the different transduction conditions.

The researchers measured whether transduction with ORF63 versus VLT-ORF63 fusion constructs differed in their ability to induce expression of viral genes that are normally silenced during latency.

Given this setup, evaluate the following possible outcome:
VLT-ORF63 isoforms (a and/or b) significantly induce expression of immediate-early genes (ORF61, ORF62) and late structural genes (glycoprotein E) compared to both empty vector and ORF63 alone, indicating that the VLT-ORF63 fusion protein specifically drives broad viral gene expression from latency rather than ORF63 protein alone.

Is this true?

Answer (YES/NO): NO